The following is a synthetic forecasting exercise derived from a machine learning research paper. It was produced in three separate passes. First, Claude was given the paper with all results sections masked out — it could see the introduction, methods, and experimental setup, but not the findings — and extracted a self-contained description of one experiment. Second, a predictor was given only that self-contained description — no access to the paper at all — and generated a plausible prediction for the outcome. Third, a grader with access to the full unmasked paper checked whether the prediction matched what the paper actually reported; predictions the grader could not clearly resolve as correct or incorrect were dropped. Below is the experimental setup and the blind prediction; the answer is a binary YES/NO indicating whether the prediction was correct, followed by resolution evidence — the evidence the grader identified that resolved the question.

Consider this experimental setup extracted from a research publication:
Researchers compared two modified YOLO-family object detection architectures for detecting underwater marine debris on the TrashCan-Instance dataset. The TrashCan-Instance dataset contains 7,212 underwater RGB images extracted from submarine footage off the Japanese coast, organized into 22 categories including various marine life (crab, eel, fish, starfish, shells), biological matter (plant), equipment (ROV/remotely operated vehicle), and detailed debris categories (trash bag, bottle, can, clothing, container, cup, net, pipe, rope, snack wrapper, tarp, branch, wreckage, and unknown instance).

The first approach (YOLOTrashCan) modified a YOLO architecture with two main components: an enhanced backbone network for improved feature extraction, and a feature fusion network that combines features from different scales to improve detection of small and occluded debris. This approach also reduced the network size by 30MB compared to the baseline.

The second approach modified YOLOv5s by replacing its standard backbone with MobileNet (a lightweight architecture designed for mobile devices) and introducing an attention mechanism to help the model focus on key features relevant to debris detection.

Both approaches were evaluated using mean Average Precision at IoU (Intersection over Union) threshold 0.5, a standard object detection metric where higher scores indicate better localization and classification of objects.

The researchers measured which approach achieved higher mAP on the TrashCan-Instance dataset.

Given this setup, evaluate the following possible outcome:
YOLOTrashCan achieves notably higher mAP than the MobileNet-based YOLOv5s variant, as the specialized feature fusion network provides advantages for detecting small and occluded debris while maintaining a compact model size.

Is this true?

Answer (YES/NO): NO